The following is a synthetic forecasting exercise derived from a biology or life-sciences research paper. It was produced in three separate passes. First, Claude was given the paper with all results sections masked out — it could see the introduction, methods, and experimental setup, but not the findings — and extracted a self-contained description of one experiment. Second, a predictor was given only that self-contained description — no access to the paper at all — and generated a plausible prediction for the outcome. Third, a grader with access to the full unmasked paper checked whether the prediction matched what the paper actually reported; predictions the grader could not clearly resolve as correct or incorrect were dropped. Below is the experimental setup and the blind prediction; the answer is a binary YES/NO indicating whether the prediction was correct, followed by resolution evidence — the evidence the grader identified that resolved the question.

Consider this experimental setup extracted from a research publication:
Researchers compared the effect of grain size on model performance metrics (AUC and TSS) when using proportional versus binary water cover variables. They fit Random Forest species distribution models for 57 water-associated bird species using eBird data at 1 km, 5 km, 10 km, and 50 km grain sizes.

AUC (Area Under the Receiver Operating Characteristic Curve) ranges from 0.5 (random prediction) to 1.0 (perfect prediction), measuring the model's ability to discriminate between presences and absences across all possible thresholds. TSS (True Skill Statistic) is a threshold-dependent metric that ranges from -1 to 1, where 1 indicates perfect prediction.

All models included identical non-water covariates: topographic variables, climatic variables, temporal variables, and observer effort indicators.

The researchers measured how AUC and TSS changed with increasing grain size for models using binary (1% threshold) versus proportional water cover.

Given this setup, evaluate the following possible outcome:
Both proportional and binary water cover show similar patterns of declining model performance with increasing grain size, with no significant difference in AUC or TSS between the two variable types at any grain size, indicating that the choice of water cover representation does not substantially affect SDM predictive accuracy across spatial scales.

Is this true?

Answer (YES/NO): YES